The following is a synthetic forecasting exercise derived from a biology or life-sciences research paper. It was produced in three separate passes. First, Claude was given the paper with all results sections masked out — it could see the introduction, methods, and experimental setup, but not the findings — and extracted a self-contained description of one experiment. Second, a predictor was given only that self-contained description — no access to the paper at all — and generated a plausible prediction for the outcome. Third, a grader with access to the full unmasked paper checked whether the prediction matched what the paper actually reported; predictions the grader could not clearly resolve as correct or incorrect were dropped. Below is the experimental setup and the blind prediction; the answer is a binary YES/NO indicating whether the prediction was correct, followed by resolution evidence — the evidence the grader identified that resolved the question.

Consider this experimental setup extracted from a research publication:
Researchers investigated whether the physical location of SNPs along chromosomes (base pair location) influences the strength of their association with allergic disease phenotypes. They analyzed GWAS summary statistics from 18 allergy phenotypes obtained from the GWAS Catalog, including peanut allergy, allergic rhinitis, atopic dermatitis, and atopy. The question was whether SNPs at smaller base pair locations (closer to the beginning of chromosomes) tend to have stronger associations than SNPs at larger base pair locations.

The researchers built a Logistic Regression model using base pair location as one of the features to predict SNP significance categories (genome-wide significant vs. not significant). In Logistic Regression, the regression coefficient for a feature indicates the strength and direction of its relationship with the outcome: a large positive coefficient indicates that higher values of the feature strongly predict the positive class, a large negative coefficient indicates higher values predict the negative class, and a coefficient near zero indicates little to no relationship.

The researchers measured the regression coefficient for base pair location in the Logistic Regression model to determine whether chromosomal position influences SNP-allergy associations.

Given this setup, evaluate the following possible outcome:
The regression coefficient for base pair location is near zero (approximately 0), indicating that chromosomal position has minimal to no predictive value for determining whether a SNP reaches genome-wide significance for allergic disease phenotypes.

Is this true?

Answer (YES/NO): NO